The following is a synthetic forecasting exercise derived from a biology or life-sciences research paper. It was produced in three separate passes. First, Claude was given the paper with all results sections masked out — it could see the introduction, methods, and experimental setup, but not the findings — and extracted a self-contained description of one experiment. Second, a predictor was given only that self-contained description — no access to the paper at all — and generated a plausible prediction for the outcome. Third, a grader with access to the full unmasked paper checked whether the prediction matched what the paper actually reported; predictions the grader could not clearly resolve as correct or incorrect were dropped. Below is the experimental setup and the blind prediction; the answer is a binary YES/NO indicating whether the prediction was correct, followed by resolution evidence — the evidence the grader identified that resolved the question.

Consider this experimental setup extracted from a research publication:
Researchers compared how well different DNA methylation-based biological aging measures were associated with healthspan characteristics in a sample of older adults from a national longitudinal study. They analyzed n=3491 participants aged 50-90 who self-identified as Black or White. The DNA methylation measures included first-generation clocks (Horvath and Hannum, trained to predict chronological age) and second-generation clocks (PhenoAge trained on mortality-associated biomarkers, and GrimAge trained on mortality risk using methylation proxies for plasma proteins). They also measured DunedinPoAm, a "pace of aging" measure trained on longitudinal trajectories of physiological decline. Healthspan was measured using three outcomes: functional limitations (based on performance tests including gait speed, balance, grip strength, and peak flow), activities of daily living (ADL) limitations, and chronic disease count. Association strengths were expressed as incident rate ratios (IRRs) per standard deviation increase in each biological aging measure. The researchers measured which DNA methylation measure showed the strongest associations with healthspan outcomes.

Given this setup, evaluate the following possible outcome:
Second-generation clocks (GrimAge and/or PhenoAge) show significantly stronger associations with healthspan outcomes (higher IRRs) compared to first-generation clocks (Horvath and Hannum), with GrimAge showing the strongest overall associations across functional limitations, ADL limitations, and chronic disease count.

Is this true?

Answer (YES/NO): YES